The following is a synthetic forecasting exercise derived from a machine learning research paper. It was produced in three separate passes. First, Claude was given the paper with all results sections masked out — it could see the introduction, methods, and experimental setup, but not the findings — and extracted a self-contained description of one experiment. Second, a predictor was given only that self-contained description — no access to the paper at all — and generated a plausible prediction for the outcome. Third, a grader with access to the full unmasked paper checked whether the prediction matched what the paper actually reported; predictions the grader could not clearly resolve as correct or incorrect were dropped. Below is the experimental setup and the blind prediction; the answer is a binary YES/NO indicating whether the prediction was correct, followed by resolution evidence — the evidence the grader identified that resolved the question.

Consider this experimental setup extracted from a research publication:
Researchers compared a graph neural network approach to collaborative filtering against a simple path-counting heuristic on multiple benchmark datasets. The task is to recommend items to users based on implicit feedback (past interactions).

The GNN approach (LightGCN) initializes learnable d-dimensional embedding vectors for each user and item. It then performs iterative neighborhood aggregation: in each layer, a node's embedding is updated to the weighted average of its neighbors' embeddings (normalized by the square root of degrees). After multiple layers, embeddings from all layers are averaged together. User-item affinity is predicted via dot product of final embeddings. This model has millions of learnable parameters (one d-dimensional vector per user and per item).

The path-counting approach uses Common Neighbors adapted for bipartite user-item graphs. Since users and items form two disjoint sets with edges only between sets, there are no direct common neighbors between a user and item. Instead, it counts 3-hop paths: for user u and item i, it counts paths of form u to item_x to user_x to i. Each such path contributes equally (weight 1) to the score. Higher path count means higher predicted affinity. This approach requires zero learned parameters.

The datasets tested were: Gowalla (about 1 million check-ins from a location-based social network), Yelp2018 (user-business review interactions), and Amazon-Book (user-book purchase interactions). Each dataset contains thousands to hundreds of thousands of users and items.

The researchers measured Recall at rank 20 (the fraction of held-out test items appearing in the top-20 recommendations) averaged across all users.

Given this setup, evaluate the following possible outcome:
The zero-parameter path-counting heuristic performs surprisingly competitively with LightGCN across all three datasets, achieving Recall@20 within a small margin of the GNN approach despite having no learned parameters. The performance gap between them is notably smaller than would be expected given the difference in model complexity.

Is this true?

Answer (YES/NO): NO